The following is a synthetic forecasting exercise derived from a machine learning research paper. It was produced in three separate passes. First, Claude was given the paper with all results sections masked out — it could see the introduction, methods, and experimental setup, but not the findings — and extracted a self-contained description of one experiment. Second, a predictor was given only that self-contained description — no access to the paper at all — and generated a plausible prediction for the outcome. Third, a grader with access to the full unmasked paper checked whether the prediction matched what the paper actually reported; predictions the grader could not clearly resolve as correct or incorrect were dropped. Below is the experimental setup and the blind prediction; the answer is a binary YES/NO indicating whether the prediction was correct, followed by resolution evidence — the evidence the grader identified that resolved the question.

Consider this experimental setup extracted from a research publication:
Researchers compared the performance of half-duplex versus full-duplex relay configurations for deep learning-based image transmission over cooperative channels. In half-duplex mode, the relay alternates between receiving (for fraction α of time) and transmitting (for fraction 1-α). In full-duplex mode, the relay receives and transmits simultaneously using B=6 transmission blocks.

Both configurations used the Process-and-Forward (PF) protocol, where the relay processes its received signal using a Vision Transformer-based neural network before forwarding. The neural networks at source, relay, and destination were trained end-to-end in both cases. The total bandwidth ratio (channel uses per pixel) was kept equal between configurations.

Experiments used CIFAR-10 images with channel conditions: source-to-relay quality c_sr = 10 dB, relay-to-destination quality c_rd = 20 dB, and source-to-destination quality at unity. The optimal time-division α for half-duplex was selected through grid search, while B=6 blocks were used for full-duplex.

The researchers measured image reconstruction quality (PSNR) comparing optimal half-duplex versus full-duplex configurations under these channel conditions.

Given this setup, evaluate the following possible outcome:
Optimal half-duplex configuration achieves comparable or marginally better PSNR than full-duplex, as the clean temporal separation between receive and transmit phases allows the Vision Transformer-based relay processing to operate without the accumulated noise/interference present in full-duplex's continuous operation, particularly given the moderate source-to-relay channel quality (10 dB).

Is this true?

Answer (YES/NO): NO